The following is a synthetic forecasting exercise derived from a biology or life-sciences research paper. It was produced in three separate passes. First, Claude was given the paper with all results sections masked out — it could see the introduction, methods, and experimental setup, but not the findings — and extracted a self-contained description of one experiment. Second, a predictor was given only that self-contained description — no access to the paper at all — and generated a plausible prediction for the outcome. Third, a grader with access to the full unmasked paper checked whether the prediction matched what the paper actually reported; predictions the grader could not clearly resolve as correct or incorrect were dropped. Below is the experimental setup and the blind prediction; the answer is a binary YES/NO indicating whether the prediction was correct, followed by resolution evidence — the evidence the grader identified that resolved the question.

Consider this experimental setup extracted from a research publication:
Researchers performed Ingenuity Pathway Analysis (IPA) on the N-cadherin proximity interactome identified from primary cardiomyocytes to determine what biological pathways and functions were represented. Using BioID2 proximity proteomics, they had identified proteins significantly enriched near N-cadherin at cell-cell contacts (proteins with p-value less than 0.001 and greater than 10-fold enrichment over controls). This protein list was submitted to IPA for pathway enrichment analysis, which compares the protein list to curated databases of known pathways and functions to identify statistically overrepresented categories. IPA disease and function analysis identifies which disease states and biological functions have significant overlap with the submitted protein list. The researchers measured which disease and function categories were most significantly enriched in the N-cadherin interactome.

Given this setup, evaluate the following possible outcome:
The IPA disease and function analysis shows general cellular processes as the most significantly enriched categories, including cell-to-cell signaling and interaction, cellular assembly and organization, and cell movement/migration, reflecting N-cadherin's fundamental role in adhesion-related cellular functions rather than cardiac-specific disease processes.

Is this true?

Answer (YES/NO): NO